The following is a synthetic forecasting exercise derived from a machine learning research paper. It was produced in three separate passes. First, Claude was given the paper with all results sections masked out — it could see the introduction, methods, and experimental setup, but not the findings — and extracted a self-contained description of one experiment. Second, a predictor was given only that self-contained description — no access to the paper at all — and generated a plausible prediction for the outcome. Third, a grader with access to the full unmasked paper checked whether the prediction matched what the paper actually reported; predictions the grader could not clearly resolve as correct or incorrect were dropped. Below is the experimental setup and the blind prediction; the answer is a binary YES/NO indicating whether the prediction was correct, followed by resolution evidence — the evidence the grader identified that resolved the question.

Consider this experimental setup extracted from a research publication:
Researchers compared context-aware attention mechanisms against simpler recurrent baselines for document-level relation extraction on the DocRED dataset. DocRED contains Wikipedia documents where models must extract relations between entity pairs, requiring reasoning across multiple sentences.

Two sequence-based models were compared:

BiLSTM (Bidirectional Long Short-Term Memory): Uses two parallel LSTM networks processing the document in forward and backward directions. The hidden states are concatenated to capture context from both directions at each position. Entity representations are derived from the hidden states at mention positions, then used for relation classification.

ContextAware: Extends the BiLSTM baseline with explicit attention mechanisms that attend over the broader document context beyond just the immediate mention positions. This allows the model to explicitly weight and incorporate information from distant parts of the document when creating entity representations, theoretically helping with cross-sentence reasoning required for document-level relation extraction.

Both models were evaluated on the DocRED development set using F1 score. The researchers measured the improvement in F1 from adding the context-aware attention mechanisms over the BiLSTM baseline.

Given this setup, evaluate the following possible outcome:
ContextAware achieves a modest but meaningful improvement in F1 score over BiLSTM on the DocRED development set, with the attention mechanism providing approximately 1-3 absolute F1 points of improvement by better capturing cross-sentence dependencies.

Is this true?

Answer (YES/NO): NO